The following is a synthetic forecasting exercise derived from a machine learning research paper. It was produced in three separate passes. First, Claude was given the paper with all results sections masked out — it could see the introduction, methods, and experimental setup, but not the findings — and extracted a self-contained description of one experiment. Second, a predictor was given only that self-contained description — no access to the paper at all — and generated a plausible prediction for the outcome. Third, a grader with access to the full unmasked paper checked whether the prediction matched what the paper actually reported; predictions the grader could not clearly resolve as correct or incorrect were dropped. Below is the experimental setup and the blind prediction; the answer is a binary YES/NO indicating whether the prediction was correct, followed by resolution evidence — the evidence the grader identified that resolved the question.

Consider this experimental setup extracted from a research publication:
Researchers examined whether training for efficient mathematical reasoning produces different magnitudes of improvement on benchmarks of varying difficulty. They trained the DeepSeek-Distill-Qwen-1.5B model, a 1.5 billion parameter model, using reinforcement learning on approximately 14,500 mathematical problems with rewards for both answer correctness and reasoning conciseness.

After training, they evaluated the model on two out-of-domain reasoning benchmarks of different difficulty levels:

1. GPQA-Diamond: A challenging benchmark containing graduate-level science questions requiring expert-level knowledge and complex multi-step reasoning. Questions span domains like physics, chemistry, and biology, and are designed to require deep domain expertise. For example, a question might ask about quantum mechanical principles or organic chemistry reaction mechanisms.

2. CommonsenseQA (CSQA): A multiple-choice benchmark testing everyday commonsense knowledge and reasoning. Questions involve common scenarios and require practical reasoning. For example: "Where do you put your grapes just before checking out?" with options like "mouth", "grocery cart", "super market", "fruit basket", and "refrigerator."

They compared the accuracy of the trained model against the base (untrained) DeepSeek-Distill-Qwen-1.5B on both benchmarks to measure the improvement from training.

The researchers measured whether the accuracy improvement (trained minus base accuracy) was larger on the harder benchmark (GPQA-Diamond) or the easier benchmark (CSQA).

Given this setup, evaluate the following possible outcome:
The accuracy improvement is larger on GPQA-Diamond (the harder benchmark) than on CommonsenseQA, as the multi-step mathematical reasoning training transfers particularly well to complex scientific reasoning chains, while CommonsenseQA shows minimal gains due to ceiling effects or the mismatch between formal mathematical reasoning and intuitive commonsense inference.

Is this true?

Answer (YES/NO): YES